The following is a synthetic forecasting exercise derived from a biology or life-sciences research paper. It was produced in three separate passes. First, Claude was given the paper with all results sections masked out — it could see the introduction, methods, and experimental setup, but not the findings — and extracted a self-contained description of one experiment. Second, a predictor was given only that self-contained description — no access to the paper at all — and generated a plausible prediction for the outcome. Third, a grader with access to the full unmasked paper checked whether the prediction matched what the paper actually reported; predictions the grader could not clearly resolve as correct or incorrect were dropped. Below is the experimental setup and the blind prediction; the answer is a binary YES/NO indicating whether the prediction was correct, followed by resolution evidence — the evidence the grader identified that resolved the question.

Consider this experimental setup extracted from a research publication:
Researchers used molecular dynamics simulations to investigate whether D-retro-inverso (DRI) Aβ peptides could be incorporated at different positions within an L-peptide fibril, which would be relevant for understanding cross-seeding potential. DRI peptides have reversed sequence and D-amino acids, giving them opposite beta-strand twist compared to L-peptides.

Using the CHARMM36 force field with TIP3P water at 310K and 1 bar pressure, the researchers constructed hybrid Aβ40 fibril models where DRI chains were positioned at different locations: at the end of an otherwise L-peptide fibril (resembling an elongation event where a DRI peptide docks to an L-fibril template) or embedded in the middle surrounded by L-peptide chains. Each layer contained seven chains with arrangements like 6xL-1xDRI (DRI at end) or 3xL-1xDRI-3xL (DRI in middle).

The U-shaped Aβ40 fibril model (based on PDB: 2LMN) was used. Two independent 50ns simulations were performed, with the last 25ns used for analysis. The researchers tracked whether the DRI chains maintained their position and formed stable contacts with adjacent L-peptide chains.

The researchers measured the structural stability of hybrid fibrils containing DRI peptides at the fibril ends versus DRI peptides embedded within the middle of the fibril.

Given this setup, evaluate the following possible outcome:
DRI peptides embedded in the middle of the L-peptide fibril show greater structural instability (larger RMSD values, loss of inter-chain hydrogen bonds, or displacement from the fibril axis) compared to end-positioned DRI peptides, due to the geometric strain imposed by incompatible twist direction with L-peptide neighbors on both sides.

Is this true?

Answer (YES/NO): NO